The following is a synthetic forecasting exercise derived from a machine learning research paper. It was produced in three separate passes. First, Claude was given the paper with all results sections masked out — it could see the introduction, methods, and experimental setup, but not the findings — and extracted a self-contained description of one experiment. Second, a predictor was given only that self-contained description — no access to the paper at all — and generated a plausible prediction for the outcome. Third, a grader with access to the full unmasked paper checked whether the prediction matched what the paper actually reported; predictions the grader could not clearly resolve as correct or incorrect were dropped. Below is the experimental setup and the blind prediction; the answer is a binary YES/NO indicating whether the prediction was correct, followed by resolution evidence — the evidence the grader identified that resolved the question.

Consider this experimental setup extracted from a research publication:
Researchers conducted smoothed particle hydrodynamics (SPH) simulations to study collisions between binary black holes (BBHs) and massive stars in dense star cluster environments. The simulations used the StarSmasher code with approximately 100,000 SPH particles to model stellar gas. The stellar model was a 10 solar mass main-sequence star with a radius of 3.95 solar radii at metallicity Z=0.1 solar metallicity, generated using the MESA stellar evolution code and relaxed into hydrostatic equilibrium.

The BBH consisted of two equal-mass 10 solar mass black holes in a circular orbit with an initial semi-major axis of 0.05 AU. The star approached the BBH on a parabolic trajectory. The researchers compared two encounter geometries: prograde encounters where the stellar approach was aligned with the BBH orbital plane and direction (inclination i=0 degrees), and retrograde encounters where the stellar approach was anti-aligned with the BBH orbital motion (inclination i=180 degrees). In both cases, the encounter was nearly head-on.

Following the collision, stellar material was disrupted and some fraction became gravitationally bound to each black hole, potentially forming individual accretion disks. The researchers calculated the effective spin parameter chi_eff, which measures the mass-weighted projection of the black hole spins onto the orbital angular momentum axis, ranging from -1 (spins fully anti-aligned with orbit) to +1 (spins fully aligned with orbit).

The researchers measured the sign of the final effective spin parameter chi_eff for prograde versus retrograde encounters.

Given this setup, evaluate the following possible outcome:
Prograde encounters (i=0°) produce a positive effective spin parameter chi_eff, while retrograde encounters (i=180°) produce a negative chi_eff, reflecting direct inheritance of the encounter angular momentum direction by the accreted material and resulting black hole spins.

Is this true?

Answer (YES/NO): NO